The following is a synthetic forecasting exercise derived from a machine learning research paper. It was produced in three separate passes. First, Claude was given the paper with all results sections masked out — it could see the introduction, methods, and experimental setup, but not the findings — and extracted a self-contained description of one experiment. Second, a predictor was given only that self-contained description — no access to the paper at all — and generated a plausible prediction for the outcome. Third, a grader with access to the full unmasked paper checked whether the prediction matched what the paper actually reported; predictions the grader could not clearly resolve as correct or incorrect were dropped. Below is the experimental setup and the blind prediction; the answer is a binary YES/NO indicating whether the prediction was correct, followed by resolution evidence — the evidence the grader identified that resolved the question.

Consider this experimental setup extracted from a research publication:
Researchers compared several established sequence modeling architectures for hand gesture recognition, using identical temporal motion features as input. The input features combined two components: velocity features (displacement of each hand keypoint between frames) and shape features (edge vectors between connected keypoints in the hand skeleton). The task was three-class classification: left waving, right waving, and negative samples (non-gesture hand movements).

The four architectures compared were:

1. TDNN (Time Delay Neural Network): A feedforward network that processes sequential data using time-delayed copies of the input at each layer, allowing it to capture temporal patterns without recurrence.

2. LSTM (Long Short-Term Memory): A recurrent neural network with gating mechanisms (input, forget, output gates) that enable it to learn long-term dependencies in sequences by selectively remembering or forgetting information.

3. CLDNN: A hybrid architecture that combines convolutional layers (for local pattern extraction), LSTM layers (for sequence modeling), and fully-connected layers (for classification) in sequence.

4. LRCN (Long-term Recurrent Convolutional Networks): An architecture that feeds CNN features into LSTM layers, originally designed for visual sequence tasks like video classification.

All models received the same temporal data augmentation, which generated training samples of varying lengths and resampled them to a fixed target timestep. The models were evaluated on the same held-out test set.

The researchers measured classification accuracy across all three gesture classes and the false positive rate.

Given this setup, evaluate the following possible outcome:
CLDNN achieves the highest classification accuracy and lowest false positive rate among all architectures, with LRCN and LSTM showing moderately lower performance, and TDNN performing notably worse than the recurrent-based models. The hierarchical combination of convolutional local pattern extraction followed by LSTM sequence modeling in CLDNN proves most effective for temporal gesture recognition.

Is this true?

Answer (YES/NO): NO